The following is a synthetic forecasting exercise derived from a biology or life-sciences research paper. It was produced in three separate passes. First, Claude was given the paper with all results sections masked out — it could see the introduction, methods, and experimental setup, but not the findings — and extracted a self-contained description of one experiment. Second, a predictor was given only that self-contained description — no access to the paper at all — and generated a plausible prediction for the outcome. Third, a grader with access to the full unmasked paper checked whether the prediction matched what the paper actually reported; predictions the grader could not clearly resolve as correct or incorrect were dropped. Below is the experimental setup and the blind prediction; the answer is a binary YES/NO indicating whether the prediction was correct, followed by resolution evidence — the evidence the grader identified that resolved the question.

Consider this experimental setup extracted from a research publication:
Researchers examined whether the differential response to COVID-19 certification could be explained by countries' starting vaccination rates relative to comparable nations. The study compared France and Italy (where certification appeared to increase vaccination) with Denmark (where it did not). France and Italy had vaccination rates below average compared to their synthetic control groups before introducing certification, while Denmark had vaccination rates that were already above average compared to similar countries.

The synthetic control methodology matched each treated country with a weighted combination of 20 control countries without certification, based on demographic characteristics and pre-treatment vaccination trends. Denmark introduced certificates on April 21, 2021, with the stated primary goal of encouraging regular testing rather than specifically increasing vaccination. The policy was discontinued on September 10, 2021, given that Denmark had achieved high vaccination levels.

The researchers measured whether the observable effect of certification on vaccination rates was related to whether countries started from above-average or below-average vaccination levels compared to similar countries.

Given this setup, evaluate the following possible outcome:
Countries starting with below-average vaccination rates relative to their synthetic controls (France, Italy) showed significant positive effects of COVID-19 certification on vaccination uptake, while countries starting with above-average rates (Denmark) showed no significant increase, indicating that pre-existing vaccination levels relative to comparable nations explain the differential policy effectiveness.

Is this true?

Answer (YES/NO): YES